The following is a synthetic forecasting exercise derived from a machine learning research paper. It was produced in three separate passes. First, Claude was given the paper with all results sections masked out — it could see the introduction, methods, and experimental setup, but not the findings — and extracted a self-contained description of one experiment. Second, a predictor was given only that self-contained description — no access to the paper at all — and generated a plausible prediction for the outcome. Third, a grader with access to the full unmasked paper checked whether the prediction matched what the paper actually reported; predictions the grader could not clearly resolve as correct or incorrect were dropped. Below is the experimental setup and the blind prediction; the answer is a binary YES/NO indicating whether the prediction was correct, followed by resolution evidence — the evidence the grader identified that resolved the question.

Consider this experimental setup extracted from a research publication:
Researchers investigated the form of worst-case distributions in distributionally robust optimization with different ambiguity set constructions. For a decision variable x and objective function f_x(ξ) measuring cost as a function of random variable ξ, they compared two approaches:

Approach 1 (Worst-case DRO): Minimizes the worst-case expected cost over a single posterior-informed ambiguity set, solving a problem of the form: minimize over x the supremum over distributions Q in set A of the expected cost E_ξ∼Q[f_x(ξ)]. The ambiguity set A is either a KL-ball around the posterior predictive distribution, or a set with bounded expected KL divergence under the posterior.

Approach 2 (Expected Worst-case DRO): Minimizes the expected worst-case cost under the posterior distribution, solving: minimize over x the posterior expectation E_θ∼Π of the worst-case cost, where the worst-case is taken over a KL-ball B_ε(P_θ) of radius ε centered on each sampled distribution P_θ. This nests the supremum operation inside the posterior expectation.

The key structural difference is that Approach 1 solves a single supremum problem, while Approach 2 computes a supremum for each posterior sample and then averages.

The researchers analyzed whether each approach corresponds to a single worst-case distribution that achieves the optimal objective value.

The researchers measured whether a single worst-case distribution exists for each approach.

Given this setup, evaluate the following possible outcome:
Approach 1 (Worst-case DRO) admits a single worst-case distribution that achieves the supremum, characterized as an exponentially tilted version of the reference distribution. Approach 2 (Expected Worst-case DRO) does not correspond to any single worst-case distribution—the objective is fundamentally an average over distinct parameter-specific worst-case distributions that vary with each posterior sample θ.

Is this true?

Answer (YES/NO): YES